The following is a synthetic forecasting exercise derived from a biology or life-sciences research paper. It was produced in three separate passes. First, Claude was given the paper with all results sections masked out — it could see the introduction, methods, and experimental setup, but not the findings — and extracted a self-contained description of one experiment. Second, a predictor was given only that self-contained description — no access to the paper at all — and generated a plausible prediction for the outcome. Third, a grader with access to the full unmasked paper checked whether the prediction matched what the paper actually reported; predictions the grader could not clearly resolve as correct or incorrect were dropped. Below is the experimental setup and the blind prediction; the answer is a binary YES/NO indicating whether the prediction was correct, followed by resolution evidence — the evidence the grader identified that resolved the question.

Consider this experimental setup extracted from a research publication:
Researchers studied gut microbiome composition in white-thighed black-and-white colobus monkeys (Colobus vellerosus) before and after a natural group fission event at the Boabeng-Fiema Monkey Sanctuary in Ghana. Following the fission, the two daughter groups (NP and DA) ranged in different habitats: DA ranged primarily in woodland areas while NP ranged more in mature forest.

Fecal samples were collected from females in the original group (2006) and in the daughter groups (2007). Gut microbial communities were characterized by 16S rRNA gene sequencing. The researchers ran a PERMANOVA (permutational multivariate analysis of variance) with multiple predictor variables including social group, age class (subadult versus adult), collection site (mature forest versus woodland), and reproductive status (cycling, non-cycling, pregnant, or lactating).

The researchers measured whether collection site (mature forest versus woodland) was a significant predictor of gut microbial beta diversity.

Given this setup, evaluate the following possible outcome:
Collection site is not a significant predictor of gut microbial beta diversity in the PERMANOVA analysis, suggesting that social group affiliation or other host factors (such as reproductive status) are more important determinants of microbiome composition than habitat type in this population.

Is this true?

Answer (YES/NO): YES